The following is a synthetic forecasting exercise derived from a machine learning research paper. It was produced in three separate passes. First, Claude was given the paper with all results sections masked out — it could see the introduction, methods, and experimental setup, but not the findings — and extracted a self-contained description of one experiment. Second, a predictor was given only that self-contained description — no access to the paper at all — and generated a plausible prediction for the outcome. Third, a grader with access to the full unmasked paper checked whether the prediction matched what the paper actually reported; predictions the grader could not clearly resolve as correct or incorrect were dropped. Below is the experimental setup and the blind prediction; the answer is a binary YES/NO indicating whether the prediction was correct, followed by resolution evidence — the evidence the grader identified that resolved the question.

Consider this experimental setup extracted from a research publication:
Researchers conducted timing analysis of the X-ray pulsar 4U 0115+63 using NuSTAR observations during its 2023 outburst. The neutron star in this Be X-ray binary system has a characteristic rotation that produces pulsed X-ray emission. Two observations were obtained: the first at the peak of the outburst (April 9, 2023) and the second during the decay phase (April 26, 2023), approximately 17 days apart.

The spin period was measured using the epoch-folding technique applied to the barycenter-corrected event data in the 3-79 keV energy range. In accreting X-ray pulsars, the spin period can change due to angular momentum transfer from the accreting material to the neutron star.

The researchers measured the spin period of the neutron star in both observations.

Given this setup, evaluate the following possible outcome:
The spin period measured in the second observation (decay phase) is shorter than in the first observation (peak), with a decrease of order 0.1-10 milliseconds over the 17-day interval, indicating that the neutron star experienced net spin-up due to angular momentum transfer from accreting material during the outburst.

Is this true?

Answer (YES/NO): YES